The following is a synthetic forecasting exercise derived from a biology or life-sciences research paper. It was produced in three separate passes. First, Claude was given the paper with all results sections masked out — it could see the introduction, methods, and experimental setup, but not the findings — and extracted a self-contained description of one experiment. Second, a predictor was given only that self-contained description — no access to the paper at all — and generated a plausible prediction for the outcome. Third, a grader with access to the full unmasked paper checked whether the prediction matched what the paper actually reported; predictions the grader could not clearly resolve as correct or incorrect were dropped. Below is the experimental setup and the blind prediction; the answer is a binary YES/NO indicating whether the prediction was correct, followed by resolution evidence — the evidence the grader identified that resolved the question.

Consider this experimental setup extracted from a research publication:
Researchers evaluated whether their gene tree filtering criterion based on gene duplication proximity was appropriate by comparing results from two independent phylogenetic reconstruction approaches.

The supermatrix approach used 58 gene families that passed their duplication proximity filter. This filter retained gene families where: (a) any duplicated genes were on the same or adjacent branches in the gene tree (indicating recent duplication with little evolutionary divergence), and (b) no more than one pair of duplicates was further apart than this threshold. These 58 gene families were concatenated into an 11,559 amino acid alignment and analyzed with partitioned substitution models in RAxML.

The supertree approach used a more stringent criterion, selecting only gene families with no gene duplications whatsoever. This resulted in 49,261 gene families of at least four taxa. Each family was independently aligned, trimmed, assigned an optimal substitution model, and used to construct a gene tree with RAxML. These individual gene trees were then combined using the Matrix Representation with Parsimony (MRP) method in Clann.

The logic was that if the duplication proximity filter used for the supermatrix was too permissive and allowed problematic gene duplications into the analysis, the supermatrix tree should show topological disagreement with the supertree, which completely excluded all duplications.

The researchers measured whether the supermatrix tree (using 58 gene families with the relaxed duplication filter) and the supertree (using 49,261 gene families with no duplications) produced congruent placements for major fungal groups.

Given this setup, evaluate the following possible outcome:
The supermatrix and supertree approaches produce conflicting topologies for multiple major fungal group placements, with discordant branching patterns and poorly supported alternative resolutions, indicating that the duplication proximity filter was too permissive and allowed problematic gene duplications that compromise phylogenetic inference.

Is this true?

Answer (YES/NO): NO